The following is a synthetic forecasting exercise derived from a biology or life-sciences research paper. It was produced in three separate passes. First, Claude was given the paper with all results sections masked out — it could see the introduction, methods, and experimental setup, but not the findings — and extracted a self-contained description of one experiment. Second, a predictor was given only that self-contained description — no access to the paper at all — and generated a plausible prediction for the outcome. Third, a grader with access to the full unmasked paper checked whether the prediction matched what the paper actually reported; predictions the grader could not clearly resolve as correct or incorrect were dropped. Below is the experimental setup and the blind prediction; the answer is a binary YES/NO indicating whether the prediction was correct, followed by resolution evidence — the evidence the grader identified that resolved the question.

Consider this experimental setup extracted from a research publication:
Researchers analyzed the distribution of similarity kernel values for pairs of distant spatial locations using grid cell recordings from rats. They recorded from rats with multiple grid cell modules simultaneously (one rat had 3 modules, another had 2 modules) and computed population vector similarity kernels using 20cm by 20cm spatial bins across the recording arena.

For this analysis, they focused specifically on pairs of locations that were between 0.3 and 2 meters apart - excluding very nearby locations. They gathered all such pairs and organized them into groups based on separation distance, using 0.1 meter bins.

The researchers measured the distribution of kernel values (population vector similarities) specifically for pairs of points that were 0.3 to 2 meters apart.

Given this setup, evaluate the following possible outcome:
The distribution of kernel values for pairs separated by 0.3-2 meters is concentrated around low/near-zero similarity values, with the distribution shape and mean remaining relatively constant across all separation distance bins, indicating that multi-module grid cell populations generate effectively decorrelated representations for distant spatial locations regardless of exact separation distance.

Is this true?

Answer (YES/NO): YES